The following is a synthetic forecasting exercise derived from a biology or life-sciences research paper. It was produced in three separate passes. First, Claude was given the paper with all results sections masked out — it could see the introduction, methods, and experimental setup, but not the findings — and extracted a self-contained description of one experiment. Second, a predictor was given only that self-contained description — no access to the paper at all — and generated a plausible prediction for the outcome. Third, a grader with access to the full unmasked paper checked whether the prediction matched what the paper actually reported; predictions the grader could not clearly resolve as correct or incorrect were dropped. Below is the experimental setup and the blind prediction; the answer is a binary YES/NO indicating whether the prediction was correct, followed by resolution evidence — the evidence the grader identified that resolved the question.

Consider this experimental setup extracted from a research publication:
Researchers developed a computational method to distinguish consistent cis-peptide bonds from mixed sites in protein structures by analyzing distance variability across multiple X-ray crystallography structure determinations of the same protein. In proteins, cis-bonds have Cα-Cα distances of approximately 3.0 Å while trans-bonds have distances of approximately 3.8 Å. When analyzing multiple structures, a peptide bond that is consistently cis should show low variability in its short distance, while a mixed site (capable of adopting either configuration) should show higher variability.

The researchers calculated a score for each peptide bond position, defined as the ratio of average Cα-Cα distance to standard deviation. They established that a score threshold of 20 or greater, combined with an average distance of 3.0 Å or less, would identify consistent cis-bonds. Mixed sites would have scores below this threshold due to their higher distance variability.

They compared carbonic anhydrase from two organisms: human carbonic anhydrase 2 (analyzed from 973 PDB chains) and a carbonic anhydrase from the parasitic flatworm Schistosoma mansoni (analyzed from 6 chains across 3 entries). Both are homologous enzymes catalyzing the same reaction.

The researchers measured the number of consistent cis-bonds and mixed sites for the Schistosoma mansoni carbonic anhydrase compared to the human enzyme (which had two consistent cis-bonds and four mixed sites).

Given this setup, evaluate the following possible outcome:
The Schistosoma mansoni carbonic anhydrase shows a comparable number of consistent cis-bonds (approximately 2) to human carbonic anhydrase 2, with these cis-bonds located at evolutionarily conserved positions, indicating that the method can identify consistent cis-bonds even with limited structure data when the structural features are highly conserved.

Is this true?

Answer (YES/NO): NO